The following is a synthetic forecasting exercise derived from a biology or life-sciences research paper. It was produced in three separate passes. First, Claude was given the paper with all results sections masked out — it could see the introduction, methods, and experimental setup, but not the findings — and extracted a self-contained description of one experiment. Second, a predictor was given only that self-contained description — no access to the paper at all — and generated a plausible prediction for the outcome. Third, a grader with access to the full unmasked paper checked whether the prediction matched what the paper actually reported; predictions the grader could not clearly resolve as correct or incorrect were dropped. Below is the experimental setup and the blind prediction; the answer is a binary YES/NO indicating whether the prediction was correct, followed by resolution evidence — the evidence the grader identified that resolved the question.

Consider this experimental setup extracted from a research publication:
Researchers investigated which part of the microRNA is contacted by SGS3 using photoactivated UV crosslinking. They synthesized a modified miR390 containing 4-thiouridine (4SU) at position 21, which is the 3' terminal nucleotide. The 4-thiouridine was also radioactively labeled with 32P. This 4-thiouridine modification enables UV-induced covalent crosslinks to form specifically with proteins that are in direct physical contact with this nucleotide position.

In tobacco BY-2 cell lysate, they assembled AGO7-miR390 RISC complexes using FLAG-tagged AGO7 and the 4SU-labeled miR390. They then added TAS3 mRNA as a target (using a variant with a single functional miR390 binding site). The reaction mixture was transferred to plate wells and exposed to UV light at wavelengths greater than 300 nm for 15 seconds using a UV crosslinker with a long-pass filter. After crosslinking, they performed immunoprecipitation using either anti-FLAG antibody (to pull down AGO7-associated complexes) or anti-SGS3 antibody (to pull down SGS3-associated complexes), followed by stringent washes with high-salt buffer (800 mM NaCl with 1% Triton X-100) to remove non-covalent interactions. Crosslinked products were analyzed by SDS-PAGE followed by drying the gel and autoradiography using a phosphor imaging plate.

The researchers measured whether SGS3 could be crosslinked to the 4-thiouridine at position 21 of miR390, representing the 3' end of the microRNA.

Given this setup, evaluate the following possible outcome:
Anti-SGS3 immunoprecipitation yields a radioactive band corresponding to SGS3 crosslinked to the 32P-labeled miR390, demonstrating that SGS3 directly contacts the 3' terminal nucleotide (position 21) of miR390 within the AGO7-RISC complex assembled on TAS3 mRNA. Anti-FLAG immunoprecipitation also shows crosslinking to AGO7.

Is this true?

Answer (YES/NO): YES